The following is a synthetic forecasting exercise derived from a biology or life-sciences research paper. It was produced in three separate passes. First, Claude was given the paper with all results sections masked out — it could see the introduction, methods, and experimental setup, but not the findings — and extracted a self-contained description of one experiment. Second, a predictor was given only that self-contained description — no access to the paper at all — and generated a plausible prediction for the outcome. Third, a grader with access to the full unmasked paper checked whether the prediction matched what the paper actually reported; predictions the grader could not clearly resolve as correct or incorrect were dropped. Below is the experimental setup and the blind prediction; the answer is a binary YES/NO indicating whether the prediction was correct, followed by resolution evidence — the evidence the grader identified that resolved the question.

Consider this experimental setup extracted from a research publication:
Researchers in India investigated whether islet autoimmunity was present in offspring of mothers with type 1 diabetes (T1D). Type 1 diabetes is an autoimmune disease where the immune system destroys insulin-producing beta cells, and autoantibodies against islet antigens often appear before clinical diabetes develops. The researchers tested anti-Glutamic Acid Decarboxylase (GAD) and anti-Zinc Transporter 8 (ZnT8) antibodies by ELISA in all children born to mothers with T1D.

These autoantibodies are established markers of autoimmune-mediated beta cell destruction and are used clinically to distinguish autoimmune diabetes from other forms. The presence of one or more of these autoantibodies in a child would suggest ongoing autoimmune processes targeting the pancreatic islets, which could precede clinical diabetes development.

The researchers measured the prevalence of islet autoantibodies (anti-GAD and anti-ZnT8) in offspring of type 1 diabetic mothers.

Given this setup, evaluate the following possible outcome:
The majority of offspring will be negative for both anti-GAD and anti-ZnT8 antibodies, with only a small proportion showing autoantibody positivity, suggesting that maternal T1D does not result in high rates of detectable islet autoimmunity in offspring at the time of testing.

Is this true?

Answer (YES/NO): NO